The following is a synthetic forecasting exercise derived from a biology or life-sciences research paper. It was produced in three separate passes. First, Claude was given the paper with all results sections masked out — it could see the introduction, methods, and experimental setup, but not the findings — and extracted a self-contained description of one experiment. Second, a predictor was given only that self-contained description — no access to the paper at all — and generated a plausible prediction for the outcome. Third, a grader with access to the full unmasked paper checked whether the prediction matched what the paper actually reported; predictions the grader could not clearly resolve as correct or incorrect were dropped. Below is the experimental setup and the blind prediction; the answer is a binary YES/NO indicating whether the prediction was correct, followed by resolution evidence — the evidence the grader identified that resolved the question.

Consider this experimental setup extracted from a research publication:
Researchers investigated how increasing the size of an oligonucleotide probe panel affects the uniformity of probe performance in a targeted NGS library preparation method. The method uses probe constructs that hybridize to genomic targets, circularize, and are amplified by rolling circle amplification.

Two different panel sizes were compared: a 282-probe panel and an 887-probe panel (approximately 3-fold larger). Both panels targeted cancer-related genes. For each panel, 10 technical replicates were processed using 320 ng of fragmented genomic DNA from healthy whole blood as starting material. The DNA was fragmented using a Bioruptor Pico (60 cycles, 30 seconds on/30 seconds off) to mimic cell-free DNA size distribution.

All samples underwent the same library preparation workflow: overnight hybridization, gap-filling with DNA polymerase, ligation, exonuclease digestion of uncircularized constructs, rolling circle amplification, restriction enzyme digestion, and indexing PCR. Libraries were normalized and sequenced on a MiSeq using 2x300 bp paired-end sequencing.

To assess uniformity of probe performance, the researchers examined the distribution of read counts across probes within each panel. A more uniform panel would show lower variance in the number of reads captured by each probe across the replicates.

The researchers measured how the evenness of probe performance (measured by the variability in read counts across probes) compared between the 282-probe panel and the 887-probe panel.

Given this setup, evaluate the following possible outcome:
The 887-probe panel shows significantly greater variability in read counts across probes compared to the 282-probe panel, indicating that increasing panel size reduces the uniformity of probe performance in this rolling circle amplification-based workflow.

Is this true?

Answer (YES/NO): NO